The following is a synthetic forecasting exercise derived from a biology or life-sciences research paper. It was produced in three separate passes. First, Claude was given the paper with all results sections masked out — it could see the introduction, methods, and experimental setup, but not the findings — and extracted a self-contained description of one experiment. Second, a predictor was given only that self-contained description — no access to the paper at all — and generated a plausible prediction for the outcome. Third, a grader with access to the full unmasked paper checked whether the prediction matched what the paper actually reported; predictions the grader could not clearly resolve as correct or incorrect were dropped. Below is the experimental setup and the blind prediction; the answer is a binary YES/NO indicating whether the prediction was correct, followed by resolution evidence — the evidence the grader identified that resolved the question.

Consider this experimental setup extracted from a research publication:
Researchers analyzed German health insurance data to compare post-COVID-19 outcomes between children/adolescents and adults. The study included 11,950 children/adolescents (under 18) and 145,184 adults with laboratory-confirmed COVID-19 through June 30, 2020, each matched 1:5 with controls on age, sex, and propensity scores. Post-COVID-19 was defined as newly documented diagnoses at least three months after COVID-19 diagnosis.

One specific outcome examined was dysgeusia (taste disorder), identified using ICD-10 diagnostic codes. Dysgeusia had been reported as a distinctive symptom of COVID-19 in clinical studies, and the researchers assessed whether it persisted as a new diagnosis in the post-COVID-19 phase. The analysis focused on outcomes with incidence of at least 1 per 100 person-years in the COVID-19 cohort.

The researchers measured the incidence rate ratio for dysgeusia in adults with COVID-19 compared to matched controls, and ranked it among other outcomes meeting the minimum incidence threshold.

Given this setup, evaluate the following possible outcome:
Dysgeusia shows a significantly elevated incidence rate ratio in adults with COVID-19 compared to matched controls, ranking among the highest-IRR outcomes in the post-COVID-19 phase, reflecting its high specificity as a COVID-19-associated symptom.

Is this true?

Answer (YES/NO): YES